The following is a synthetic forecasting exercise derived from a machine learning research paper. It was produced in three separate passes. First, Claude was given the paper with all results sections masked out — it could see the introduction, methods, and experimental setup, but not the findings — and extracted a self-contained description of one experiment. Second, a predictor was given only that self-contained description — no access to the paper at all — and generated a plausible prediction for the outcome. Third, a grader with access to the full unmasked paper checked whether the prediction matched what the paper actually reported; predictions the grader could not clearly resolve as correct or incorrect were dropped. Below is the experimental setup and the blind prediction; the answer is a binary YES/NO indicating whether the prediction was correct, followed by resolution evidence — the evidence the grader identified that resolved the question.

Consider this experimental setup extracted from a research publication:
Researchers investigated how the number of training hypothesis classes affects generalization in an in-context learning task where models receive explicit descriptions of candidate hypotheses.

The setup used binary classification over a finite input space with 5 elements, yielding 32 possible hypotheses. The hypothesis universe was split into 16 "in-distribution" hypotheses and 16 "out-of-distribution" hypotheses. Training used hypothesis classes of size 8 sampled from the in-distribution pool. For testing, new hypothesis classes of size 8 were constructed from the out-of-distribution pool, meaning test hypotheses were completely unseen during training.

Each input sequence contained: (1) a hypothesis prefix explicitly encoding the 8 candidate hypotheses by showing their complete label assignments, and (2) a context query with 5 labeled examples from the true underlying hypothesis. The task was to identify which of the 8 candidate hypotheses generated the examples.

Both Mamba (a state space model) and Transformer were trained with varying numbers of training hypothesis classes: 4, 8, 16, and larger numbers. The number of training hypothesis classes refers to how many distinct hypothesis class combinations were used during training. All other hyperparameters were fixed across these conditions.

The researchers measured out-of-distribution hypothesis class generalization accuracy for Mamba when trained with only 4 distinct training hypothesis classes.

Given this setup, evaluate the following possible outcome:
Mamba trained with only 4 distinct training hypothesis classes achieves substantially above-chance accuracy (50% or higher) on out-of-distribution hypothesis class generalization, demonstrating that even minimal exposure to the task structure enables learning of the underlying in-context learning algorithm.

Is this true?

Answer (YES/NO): YES